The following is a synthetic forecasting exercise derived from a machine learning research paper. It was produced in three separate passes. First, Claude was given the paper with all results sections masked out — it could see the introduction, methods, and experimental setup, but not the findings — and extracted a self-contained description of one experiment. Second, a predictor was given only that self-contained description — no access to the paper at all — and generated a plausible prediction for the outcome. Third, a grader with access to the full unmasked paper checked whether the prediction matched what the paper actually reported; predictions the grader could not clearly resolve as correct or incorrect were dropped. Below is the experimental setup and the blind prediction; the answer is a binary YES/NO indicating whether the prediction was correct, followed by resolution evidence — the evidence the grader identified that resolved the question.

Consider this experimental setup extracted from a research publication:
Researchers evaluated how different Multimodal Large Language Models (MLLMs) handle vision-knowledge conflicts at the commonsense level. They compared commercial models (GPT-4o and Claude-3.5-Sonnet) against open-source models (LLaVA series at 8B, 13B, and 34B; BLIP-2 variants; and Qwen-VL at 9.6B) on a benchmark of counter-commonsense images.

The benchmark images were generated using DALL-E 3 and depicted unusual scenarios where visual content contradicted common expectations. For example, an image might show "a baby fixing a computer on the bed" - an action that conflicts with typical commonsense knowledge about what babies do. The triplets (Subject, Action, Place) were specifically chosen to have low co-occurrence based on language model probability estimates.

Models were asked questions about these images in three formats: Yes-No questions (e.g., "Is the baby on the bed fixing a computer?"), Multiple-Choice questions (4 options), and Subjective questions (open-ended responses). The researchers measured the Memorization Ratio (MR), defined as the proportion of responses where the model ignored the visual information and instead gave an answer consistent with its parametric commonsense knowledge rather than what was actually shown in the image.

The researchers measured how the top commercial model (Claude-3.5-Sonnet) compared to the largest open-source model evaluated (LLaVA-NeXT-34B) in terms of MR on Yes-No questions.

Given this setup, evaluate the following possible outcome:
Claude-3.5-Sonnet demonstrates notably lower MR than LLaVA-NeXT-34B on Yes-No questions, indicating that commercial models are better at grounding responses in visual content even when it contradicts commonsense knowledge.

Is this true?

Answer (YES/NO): NO